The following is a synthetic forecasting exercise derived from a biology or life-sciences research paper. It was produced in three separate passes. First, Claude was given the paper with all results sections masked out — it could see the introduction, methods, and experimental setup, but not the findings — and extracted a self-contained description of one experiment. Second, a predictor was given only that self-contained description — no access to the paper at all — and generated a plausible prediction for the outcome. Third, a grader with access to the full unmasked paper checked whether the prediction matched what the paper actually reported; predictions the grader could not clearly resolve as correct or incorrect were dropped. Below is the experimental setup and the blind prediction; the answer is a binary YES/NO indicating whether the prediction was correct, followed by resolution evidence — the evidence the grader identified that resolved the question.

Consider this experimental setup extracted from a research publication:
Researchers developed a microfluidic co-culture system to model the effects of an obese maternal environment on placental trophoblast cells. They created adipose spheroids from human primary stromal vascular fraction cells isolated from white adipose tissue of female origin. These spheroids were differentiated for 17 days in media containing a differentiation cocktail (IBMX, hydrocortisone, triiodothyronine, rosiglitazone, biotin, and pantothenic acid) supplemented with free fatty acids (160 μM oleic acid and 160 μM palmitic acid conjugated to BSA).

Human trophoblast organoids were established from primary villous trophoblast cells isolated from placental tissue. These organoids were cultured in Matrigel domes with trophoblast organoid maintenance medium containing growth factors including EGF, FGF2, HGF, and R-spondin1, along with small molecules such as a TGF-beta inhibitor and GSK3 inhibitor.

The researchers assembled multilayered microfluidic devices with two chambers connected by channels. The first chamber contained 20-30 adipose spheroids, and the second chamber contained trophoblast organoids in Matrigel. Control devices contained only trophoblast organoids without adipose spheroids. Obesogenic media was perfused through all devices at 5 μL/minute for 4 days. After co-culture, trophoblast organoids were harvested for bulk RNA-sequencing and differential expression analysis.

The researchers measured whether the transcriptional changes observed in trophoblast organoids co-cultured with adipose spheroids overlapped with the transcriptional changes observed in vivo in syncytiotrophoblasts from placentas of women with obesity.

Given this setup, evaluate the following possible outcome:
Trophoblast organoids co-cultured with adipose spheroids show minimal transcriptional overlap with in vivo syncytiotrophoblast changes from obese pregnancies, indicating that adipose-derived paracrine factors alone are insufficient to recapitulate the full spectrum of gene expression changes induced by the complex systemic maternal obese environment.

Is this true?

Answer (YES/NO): NO